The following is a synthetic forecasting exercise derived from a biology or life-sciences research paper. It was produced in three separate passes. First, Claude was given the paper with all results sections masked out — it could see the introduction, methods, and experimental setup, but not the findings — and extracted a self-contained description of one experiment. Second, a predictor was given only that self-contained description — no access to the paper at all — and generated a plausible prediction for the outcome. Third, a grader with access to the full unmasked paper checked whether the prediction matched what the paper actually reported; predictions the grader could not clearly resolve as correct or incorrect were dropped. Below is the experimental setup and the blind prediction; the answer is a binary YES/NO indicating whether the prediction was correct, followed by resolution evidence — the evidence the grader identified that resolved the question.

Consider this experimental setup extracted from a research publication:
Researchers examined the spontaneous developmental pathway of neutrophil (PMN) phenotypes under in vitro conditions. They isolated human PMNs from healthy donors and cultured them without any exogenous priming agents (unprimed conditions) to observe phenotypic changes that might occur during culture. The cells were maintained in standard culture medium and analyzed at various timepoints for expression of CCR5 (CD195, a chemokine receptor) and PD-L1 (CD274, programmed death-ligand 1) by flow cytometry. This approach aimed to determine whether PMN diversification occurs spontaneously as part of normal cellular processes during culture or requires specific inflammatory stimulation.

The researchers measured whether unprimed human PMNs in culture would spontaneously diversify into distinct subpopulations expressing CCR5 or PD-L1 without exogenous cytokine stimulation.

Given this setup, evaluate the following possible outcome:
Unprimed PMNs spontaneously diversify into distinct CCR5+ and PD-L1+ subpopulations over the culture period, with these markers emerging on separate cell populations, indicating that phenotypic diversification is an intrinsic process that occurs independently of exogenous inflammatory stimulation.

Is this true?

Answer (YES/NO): NO